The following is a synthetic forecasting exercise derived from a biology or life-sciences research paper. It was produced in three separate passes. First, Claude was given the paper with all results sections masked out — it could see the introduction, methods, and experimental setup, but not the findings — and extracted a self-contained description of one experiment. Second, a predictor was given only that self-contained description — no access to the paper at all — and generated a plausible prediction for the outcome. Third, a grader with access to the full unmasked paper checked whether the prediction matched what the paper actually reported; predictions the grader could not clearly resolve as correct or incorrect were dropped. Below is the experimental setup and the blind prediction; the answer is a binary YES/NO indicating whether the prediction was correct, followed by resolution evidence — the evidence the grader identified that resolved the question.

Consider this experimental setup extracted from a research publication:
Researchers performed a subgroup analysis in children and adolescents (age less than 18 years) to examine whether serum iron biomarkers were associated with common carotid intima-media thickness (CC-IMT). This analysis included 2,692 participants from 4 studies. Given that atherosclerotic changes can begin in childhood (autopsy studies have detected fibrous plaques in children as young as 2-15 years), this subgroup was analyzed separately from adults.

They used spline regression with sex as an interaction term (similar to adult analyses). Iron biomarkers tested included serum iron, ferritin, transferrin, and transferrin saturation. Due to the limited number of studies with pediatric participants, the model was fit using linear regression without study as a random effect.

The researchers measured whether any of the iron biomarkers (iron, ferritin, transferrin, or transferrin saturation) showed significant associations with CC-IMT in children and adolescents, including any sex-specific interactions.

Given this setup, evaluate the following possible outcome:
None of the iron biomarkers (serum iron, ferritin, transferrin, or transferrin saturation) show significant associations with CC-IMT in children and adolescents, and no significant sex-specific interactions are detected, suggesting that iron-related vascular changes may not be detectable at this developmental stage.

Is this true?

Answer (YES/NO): YES